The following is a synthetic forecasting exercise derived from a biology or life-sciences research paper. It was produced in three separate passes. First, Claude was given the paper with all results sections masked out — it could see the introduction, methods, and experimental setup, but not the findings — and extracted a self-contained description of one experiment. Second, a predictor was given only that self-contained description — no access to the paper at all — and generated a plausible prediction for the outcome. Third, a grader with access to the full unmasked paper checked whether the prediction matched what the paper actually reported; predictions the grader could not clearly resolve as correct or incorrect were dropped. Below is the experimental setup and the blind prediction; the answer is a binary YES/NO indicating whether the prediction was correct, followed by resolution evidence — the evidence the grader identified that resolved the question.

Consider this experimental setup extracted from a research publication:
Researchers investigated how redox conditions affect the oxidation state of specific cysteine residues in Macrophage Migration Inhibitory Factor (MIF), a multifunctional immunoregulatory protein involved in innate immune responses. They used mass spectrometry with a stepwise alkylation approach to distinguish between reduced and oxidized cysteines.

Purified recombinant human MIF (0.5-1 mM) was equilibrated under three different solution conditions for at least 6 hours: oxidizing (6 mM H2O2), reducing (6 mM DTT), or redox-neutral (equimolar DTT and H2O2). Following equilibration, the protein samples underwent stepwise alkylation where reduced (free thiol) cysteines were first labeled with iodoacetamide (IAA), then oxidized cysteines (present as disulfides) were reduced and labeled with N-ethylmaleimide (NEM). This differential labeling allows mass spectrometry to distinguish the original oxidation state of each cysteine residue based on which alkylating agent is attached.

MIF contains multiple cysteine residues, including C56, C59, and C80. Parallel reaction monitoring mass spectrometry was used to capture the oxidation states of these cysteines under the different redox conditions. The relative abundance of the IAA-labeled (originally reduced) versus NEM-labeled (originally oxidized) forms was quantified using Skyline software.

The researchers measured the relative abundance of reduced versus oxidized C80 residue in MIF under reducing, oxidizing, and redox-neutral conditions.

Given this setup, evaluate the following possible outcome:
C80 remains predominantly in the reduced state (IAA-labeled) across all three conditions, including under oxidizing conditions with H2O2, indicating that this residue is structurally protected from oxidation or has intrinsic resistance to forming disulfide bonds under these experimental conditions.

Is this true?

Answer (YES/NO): NO